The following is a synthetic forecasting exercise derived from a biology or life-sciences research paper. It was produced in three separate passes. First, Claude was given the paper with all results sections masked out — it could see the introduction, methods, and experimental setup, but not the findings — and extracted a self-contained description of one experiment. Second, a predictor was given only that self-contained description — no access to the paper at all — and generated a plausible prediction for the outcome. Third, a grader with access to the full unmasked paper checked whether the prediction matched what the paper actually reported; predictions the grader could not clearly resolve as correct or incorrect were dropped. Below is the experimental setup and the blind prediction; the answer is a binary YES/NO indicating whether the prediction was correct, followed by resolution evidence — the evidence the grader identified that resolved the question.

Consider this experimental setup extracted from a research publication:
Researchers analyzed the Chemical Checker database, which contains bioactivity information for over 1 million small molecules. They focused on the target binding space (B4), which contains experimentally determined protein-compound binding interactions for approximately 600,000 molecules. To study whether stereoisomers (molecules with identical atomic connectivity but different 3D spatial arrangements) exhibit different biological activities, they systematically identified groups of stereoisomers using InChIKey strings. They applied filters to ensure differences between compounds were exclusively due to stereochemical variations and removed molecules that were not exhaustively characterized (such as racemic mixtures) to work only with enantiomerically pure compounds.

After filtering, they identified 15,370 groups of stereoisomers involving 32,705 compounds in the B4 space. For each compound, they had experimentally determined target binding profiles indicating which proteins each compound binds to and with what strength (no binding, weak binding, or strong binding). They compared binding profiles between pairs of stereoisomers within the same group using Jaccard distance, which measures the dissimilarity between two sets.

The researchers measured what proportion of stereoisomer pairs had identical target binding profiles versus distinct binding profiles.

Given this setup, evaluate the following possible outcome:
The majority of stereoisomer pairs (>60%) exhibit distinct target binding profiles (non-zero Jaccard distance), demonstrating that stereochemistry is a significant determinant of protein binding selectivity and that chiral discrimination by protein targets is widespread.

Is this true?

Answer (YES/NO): NO